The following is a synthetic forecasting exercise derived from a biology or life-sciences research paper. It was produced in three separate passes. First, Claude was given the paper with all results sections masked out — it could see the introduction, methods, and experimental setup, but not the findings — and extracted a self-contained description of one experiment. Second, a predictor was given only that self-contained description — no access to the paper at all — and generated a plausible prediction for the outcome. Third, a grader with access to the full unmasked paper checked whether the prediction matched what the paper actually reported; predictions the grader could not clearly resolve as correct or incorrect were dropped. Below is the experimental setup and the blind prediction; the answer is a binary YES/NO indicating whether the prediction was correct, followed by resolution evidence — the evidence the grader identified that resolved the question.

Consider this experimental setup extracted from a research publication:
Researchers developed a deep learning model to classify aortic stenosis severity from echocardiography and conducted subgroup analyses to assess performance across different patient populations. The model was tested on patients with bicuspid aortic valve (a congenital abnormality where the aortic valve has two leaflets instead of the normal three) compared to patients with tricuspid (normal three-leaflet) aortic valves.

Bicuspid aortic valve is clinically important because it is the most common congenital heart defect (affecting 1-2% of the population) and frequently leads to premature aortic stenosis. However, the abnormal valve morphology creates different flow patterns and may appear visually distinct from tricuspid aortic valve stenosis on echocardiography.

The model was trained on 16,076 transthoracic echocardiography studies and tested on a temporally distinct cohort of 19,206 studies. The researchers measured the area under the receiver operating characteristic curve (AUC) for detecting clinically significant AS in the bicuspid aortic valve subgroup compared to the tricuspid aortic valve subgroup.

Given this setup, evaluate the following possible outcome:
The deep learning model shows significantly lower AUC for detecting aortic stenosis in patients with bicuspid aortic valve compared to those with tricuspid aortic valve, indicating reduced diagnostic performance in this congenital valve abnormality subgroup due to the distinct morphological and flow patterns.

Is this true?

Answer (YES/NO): NO